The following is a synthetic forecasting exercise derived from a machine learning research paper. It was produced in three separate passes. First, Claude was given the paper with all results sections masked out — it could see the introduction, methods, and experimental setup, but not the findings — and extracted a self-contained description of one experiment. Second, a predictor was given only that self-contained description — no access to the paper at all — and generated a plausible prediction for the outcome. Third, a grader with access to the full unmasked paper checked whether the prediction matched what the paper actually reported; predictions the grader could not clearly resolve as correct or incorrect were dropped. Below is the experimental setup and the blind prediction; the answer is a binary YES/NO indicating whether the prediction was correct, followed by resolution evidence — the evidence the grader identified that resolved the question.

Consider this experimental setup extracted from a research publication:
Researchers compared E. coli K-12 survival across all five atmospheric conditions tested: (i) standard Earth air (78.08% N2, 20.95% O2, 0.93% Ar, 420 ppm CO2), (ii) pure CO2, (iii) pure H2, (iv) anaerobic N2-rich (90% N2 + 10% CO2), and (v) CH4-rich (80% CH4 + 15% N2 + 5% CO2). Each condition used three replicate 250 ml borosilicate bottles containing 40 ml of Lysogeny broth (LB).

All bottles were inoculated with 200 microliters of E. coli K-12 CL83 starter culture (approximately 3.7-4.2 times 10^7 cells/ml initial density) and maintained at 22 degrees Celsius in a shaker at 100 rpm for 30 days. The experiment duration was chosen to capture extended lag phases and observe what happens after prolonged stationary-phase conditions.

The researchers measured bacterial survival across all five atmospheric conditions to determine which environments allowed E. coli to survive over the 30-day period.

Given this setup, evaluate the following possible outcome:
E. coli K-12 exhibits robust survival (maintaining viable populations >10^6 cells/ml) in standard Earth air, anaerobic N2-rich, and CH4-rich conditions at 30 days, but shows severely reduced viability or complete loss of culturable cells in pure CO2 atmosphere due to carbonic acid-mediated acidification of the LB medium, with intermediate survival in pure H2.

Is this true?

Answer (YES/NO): NO